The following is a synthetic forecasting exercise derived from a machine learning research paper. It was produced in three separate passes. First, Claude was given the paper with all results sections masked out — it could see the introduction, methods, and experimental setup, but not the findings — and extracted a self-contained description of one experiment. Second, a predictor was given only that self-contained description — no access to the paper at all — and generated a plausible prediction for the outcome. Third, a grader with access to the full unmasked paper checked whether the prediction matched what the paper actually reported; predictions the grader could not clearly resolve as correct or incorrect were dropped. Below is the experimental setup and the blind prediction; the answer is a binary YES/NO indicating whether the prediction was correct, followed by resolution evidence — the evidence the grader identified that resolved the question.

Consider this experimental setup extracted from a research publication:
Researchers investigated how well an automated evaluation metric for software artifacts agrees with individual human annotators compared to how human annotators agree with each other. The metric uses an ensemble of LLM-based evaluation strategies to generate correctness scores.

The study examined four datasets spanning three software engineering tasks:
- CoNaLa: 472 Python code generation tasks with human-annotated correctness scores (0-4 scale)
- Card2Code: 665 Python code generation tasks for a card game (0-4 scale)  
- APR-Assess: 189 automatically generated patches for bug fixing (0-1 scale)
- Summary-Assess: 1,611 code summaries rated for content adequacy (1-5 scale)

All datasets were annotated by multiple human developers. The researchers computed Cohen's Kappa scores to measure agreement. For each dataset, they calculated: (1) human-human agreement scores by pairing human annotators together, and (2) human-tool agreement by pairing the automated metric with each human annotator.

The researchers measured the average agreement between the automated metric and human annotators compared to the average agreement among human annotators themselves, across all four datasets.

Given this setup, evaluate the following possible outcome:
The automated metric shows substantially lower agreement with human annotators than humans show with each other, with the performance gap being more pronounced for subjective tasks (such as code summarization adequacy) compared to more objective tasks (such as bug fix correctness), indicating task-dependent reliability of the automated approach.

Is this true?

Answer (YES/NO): NO